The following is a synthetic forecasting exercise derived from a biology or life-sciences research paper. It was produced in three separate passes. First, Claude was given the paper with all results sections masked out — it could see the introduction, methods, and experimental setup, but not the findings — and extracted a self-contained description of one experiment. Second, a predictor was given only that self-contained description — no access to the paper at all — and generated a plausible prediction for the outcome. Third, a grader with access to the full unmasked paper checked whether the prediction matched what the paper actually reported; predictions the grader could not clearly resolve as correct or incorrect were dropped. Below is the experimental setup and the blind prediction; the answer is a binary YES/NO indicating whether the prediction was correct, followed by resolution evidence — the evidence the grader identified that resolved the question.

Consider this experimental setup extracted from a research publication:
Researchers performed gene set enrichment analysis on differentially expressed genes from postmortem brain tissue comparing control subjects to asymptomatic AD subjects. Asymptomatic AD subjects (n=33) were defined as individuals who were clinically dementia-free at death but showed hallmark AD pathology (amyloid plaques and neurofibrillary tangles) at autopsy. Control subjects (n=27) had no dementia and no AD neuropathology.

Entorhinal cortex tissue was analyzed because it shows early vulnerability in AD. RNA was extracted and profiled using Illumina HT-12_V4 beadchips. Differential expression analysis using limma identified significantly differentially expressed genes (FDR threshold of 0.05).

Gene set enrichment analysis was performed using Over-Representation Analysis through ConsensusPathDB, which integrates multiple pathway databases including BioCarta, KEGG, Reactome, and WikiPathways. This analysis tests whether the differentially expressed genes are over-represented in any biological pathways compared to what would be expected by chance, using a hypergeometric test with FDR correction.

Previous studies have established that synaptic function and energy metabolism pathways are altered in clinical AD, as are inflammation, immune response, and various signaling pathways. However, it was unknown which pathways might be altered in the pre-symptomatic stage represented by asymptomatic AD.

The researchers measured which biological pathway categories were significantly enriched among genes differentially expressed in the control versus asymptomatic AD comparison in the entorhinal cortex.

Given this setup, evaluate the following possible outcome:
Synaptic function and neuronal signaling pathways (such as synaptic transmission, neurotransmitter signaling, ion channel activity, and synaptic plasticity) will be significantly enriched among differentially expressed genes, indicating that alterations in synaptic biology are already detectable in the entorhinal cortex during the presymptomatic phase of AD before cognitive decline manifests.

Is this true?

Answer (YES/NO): NO